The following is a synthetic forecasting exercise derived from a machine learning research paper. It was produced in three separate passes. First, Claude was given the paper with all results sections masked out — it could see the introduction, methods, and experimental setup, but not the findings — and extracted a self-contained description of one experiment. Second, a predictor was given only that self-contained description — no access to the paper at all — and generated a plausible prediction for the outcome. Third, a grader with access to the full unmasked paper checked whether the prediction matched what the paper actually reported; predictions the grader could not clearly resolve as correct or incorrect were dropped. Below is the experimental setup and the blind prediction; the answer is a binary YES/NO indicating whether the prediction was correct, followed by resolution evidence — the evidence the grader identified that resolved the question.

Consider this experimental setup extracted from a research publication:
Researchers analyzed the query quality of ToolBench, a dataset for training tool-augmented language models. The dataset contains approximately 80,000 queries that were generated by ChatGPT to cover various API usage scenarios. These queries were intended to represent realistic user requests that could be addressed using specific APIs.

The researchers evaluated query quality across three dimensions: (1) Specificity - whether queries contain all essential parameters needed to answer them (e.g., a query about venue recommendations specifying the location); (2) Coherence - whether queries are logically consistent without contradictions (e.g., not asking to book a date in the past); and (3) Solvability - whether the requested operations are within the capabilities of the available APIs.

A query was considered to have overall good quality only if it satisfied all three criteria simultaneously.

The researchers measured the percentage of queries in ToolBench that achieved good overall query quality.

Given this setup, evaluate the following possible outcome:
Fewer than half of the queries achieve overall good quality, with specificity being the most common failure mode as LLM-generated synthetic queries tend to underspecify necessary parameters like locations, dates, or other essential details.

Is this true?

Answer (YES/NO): NO